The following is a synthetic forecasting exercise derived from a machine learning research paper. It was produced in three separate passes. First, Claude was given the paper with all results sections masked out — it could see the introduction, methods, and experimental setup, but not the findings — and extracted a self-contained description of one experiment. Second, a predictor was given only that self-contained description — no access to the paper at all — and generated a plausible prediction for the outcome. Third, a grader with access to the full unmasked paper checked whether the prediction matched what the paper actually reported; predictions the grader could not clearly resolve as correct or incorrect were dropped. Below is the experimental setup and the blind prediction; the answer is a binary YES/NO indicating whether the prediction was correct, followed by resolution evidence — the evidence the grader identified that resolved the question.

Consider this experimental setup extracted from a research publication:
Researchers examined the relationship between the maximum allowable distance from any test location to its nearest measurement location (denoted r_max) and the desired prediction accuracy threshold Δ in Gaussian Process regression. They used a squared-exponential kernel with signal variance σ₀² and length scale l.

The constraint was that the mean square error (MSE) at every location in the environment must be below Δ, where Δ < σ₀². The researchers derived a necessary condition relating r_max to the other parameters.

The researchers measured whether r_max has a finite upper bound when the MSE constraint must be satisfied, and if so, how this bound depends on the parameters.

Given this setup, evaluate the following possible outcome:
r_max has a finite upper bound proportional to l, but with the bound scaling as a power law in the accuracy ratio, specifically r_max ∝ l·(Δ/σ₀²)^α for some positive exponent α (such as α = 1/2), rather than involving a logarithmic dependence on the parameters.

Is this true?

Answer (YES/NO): NO